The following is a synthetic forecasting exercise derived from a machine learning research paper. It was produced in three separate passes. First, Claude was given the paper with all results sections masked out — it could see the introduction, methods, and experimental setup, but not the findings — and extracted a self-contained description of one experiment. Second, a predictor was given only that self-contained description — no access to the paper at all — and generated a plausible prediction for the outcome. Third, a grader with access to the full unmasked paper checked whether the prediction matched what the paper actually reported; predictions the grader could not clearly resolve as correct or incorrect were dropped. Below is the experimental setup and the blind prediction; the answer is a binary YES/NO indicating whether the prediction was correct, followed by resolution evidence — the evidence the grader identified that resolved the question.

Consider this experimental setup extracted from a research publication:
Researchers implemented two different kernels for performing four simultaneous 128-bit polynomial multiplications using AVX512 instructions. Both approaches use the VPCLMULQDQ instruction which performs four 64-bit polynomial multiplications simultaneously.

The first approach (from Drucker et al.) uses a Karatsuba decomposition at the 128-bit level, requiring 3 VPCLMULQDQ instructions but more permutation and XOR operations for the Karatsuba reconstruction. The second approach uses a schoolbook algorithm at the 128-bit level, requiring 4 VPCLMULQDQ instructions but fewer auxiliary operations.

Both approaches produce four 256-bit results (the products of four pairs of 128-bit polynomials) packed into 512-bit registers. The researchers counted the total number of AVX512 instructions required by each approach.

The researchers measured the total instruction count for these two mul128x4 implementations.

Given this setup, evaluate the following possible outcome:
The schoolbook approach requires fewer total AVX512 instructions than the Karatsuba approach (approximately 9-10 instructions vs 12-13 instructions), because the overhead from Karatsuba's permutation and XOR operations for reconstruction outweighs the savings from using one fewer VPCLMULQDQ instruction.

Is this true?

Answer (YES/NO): NO